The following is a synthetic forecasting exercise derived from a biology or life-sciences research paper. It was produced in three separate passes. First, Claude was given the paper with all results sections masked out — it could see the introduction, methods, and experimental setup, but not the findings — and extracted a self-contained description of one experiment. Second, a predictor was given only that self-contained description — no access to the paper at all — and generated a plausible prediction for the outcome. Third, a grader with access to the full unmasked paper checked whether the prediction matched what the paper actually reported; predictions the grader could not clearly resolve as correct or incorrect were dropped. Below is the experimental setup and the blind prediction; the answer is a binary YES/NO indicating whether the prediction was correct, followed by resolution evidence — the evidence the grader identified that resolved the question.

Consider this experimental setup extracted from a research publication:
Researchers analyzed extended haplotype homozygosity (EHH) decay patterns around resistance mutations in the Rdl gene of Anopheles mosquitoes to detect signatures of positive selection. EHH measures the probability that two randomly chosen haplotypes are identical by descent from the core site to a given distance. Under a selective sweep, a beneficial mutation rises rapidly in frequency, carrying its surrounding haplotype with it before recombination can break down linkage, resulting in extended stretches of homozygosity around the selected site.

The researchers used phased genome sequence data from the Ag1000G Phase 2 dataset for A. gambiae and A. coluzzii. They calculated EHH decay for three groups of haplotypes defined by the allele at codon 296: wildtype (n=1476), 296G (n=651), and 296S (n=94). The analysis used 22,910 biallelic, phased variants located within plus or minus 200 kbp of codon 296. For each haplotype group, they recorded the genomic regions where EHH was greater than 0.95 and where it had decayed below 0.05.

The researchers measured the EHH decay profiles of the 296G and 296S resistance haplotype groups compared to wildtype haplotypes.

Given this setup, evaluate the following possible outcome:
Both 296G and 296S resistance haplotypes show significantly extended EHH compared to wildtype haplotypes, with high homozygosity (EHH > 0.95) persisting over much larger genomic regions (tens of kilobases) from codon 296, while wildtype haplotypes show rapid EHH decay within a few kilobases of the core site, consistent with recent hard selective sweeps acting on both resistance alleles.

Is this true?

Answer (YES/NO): NO